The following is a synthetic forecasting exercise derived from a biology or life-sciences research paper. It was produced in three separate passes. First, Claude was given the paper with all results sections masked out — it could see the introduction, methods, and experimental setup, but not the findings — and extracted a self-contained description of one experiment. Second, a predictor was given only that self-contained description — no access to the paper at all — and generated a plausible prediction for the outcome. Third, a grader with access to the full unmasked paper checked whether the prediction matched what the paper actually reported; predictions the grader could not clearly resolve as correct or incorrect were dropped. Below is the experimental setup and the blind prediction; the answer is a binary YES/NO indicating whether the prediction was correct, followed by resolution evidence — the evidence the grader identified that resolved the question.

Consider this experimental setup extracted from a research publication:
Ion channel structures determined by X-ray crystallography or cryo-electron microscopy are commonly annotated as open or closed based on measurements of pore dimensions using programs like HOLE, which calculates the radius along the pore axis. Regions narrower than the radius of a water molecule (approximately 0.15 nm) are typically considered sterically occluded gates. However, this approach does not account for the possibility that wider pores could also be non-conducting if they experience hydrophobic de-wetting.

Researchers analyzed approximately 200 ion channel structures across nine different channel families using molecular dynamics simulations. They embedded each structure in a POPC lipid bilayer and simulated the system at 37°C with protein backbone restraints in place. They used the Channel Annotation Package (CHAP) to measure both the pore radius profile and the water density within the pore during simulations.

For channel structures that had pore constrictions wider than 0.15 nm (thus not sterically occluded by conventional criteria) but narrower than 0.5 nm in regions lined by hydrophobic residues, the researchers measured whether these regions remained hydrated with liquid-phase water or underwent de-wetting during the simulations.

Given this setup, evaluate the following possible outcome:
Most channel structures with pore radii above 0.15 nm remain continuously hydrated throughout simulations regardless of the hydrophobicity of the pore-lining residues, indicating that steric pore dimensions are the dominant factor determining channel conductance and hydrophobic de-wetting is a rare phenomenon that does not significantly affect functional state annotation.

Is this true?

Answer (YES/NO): NO